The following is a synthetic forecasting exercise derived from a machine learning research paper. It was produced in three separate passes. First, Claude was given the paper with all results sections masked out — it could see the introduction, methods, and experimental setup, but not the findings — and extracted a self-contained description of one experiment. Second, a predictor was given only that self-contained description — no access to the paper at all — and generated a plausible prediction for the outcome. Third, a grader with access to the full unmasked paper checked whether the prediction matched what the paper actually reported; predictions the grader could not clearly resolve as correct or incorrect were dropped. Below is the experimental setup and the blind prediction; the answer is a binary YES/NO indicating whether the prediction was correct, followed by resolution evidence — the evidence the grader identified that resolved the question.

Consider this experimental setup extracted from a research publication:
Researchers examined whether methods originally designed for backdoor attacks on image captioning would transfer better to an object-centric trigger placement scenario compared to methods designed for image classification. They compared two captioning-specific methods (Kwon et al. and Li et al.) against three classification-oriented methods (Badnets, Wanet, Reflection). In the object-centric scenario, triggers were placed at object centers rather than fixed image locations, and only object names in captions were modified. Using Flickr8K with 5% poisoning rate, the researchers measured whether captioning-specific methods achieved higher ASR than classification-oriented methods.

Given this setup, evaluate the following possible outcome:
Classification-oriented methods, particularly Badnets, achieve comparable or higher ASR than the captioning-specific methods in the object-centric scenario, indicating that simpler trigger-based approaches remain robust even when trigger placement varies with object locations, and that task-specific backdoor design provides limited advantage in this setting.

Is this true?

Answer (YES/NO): NO